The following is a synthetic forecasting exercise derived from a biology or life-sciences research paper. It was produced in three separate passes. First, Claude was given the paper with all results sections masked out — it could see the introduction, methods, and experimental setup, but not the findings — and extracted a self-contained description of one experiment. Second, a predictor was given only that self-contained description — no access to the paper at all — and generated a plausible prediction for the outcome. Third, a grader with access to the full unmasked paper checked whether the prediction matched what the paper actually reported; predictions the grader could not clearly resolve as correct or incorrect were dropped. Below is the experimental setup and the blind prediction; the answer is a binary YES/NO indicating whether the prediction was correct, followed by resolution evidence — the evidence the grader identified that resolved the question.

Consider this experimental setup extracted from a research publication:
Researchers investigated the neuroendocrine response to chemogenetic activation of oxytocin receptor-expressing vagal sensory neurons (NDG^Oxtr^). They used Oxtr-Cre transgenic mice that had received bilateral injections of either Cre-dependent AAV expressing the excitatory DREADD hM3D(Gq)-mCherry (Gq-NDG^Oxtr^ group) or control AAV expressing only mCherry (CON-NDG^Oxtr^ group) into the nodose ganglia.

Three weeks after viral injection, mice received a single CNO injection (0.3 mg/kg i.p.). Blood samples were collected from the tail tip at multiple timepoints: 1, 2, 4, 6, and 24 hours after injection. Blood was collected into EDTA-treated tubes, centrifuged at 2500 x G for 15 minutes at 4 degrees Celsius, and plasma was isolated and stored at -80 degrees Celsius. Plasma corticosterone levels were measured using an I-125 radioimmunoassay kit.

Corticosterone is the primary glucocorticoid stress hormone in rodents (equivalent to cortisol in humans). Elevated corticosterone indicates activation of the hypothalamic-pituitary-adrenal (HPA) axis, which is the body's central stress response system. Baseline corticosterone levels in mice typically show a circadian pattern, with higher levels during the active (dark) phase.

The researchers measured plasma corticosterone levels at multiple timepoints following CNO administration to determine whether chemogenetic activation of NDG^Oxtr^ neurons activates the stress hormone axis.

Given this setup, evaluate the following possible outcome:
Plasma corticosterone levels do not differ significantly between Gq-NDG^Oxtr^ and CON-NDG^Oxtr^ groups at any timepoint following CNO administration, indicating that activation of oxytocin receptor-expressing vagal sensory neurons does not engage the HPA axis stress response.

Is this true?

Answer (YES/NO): NO